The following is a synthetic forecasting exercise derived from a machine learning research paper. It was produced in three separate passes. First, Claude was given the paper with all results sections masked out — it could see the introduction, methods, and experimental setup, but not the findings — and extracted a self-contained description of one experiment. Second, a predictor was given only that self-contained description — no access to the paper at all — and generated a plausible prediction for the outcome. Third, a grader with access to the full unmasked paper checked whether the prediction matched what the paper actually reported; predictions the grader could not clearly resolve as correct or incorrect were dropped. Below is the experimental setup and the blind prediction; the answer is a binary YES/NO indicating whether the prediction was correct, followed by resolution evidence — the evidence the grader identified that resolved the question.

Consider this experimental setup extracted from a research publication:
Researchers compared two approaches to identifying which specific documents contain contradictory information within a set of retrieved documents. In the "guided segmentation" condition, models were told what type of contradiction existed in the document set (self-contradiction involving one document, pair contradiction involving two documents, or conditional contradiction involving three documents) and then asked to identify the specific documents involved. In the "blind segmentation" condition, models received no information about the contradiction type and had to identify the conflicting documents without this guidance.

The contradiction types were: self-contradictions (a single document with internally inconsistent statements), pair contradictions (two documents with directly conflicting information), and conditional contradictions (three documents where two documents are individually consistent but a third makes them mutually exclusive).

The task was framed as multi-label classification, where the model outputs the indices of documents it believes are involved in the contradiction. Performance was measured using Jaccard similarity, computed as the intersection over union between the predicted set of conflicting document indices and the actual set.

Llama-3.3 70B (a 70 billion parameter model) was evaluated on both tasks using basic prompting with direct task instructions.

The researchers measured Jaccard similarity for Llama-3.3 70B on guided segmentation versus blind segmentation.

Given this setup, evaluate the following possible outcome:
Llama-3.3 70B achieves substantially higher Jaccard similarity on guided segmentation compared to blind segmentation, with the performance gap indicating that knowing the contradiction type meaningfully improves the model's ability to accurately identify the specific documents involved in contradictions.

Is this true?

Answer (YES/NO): YES